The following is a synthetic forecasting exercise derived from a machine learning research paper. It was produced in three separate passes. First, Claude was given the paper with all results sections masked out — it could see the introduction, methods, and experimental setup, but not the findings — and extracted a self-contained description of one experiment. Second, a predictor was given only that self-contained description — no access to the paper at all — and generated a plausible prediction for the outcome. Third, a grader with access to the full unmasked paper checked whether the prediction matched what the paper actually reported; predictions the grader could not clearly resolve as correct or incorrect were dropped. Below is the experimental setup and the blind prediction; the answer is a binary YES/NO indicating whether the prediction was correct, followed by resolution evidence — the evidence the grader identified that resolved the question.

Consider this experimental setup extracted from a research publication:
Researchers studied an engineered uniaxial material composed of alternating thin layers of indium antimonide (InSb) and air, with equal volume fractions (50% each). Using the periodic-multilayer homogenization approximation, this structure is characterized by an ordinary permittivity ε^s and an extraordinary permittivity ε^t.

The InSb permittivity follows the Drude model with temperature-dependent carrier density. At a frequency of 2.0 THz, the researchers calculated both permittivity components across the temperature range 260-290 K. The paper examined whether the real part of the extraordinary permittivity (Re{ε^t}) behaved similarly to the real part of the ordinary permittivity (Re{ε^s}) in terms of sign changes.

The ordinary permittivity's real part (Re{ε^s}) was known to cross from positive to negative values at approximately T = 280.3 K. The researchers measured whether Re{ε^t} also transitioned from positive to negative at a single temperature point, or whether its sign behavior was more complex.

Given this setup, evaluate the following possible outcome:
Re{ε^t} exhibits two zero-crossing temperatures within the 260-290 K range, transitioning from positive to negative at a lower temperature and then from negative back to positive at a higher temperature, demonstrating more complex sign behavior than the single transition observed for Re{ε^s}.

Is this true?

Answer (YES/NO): YES